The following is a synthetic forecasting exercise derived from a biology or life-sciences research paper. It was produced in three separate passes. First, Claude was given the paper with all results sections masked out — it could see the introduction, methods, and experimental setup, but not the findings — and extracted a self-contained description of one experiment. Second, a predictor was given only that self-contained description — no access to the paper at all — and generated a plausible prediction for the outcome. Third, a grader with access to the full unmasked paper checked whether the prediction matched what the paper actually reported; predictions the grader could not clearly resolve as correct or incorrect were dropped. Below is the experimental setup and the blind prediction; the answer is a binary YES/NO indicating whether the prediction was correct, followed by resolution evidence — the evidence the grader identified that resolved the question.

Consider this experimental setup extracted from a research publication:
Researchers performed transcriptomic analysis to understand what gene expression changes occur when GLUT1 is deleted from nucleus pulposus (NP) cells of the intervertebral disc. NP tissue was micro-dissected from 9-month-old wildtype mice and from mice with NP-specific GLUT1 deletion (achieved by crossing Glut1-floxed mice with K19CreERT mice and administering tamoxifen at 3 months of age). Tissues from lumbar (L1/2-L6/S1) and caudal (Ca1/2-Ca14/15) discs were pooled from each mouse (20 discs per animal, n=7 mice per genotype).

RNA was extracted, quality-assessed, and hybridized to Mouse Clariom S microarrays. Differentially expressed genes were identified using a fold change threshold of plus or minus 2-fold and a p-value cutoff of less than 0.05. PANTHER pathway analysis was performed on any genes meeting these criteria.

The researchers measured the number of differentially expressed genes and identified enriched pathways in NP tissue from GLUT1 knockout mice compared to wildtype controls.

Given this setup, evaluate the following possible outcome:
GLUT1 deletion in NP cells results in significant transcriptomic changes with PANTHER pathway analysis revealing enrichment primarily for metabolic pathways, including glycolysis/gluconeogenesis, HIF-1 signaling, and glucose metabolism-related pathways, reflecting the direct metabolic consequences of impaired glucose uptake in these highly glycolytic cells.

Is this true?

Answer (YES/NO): NO